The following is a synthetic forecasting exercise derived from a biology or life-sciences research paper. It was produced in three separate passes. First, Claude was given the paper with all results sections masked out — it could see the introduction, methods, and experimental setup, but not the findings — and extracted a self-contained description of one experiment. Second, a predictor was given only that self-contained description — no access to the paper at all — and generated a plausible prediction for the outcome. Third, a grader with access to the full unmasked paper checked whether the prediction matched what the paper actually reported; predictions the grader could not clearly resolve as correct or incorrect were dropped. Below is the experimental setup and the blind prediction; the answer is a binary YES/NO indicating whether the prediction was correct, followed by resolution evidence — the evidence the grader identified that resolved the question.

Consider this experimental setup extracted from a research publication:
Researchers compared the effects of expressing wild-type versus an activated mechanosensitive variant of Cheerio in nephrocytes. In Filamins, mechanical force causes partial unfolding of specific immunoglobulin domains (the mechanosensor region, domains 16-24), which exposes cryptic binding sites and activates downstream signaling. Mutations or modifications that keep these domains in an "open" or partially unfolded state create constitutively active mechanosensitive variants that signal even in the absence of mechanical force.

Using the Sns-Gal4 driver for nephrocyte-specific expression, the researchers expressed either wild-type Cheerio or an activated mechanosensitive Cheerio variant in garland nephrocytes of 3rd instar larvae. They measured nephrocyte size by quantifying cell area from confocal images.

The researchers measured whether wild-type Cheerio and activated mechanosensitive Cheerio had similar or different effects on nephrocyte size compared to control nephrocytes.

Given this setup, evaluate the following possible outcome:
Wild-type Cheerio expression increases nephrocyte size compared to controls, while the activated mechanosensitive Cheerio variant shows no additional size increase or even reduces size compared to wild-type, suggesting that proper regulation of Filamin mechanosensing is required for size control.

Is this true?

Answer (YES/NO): NO